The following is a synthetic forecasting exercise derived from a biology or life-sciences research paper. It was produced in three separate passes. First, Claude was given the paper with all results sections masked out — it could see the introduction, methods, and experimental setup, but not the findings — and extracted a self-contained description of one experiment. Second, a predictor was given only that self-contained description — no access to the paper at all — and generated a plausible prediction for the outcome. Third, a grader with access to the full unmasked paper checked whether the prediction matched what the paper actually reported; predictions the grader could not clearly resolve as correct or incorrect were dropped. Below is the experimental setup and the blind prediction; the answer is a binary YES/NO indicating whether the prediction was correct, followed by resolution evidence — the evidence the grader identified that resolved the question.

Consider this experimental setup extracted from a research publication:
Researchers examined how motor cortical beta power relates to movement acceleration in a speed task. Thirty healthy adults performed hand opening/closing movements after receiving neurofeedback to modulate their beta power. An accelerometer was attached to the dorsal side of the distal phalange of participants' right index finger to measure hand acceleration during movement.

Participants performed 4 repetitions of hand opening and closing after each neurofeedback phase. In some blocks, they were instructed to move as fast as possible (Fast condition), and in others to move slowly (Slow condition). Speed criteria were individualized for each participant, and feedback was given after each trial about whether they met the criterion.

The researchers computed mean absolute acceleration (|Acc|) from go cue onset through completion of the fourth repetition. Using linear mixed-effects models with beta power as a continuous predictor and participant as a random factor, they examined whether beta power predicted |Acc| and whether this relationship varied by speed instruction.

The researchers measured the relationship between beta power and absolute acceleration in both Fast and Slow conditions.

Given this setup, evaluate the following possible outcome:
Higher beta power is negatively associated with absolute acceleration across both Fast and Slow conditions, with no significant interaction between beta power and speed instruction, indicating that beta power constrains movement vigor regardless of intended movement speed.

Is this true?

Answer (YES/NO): NO